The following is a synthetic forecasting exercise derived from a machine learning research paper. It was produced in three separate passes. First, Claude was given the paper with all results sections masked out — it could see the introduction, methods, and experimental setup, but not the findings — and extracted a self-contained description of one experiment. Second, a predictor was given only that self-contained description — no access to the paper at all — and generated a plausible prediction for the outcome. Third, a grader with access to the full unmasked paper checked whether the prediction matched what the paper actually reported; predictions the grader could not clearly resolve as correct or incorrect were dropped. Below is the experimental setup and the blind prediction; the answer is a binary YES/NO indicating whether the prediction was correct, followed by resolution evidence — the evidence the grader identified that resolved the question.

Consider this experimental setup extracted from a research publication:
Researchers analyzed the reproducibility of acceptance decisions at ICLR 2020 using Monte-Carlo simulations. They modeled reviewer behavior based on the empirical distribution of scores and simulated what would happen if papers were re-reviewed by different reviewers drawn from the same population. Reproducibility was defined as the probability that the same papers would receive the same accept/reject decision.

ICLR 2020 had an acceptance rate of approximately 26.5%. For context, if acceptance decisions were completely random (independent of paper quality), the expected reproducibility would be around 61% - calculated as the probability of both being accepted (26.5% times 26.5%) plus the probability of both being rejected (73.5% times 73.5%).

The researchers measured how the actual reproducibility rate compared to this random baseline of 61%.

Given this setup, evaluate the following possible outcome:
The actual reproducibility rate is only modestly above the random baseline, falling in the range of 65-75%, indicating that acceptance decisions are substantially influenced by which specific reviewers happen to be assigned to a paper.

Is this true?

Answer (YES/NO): YES